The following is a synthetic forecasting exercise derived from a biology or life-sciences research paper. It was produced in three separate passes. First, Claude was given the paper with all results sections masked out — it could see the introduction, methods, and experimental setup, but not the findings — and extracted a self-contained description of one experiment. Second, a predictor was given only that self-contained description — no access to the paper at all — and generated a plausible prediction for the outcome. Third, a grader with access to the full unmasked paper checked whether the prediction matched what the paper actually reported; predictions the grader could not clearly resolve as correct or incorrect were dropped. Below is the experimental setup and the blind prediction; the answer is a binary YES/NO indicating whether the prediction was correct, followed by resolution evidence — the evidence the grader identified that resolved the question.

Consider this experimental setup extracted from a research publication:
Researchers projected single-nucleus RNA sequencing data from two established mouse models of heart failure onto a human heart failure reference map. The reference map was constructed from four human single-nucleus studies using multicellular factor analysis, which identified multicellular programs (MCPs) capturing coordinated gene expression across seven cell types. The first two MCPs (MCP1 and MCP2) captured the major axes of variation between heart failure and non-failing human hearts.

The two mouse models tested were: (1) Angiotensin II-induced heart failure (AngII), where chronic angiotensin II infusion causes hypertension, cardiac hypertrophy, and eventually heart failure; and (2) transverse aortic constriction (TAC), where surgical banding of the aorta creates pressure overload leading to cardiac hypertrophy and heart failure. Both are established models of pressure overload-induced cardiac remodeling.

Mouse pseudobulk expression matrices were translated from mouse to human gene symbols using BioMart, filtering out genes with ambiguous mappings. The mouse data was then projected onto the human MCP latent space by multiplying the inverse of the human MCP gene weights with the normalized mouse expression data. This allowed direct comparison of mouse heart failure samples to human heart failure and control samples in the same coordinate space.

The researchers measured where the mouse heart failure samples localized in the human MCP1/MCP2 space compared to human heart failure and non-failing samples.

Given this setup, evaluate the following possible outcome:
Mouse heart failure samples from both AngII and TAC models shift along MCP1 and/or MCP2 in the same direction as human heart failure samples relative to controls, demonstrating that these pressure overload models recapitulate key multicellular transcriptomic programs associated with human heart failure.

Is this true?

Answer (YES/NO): NO